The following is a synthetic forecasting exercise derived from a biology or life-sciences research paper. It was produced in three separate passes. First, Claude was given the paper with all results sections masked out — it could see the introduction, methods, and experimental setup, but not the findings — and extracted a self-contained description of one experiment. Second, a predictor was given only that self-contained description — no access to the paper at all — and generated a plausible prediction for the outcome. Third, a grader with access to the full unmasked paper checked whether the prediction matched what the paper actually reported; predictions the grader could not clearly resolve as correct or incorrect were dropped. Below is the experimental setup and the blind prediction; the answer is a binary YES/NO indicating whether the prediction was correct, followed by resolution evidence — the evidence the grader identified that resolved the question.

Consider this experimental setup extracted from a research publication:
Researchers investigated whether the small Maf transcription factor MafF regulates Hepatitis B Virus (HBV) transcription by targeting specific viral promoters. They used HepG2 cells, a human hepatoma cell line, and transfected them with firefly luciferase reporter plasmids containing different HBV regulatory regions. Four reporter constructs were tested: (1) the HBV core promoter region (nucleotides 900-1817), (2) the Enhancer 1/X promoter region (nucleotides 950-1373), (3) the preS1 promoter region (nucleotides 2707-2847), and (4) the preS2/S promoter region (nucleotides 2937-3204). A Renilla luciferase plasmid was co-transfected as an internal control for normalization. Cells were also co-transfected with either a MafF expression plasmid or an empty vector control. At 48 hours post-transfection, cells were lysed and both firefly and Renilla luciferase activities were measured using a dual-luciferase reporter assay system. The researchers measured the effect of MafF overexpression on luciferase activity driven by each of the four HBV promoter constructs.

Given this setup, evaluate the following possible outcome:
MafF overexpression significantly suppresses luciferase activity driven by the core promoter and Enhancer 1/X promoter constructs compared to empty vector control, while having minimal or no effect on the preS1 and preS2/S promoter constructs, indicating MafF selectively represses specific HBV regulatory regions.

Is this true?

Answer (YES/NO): NO